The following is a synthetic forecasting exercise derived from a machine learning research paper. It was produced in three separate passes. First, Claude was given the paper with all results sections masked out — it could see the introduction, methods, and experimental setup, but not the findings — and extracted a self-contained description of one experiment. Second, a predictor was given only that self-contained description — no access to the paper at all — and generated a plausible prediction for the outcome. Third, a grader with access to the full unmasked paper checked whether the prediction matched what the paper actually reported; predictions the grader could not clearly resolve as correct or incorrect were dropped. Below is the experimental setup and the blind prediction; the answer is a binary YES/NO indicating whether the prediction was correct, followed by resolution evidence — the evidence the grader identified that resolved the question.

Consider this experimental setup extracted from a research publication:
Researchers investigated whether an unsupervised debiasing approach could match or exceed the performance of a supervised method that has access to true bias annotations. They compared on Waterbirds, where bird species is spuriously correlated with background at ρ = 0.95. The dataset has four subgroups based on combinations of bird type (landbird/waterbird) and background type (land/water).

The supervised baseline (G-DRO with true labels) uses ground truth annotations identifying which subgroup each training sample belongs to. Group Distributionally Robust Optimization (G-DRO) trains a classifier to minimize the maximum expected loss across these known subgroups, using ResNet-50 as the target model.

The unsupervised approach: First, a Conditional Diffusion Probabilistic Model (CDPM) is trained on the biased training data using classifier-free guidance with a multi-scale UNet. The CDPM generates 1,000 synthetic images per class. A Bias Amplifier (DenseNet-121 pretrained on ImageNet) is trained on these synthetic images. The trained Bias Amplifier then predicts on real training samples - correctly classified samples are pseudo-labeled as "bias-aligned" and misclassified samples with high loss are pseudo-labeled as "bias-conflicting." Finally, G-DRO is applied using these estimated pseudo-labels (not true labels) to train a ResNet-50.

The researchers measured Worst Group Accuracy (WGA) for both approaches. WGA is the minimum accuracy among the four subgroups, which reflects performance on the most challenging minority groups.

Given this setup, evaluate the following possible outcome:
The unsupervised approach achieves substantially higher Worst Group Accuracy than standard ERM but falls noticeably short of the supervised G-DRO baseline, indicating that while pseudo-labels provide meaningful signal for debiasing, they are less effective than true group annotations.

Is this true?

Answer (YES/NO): NO